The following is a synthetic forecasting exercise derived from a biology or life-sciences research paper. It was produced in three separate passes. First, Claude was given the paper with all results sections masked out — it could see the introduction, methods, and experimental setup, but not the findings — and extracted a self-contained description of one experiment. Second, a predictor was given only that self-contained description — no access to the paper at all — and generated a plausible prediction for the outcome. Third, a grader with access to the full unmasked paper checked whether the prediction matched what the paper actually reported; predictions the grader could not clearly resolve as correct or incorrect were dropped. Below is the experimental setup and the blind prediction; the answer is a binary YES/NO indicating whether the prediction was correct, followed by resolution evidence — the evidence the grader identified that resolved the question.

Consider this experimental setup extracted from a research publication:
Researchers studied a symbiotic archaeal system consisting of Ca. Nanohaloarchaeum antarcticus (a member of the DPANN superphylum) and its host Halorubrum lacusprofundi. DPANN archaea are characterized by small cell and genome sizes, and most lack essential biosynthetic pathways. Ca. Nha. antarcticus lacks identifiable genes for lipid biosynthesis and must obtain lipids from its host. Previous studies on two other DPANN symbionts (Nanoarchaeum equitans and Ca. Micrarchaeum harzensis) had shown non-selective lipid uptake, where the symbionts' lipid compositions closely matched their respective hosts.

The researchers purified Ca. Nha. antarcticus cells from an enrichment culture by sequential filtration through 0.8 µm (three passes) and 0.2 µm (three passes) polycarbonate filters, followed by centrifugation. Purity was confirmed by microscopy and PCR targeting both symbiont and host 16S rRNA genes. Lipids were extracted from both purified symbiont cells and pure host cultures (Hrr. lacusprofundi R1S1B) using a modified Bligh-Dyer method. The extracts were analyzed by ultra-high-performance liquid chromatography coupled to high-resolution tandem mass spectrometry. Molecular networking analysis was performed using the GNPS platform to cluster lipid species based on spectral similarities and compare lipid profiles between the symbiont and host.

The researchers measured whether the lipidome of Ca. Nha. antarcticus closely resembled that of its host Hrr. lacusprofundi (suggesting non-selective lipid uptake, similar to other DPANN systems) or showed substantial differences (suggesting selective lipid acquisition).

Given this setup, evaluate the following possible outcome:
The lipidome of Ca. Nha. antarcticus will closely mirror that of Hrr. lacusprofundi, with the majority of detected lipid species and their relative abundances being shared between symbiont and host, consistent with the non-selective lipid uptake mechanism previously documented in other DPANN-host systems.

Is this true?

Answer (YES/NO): NO